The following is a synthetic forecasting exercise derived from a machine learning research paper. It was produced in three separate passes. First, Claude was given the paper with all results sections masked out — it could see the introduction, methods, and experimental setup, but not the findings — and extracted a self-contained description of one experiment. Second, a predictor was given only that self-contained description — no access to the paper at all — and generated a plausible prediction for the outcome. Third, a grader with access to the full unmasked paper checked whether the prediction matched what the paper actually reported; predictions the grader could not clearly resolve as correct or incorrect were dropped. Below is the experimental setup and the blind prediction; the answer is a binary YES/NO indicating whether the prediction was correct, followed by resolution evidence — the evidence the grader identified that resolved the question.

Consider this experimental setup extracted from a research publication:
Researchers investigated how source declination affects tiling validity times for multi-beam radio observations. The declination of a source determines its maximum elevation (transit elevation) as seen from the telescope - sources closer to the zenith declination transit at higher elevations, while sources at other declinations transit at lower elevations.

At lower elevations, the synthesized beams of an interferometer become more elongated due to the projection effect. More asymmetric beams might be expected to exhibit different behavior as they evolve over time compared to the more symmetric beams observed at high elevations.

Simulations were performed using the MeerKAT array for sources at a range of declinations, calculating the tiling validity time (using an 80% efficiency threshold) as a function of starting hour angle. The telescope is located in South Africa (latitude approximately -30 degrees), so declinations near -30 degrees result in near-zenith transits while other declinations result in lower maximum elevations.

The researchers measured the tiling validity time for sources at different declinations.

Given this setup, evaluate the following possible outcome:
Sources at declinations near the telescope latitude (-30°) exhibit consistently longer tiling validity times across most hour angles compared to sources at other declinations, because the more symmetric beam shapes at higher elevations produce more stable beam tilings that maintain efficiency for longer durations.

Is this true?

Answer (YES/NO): YES